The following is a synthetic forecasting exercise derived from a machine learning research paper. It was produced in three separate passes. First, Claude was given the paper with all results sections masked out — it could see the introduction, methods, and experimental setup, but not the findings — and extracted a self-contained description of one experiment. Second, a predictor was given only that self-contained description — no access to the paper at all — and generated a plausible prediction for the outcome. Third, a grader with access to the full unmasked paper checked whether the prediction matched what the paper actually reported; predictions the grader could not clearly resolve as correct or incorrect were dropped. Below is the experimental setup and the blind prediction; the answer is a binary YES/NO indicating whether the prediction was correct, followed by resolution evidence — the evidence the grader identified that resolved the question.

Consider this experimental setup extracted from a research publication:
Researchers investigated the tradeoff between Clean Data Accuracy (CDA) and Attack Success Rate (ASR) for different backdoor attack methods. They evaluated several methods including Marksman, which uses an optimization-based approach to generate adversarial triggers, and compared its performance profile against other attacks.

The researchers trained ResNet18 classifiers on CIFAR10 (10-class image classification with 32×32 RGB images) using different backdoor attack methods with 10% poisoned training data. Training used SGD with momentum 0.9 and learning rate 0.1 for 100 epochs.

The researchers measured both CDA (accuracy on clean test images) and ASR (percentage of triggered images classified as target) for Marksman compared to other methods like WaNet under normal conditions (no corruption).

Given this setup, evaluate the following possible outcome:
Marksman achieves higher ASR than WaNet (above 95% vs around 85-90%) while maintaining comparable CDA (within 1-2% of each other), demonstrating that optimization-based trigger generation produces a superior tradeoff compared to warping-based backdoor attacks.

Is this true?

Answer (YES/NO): NO